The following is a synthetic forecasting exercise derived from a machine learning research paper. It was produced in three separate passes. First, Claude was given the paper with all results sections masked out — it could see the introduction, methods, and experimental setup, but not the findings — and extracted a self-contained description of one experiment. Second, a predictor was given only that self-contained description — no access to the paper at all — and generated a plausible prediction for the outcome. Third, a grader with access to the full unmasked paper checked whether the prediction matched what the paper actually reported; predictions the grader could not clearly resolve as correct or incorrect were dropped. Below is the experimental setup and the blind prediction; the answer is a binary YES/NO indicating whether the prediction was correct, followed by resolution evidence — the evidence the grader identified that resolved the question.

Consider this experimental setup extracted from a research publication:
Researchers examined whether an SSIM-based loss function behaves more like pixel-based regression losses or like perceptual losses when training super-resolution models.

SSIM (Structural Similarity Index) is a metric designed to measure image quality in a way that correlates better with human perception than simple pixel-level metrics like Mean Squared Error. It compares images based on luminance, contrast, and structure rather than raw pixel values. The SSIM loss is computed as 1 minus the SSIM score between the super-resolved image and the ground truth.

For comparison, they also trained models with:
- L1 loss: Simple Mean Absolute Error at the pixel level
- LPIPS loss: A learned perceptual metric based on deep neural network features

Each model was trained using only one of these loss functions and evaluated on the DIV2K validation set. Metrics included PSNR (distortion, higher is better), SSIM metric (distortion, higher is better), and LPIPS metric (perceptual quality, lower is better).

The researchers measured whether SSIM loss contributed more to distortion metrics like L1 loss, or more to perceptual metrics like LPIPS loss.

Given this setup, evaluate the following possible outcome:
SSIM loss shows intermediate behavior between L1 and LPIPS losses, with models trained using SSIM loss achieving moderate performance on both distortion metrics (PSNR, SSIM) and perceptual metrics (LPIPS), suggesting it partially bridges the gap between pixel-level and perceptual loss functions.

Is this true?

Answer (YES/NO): NO